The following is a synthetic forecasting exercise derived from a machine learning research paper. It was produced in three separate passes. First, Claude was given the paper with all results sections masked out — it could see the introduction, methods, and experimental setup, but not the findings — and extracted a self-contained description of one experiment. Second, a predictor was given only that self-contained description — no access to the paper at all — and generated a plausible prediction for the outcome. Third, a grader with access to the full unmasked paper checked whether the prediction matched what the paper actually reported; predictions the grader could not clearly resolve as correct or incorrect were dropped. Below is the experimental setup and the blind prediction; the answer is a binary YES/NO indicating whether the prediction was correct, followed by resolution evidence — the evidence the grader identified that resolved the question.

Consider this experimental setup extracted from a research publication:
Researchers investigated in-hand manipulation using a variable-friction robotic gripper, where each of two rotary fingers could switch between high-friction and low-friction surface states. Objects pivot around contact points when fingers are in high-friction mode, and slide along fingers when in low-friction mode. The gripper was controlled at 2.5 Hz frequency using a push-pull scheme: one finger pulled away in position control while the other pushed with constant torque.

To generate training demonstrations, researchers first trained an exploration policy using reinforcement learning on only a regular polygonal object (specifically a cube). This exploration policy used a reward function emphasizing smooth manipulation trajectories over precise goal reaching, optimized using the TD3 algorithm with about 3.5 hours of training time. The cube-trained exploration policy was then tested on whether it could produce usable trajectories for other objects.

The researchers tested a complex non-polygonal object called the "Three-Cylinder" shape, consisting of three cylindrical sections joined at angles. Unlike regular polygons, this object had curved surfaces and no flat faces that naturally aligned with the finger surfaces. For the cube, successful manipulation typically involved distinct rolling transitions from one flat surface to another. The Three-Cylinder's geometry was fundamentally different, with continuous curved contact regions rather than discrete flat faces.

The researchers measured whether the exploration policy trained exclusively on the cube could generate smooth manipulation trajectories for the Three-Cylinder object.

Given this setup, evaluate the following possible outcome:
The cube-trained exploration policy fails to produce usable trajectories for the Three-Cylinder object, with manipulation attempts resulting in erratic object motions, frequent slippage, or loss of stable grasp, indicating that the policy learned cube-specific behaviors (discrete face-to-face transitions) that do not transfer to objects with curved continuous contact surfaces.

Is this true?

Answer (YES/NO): NO